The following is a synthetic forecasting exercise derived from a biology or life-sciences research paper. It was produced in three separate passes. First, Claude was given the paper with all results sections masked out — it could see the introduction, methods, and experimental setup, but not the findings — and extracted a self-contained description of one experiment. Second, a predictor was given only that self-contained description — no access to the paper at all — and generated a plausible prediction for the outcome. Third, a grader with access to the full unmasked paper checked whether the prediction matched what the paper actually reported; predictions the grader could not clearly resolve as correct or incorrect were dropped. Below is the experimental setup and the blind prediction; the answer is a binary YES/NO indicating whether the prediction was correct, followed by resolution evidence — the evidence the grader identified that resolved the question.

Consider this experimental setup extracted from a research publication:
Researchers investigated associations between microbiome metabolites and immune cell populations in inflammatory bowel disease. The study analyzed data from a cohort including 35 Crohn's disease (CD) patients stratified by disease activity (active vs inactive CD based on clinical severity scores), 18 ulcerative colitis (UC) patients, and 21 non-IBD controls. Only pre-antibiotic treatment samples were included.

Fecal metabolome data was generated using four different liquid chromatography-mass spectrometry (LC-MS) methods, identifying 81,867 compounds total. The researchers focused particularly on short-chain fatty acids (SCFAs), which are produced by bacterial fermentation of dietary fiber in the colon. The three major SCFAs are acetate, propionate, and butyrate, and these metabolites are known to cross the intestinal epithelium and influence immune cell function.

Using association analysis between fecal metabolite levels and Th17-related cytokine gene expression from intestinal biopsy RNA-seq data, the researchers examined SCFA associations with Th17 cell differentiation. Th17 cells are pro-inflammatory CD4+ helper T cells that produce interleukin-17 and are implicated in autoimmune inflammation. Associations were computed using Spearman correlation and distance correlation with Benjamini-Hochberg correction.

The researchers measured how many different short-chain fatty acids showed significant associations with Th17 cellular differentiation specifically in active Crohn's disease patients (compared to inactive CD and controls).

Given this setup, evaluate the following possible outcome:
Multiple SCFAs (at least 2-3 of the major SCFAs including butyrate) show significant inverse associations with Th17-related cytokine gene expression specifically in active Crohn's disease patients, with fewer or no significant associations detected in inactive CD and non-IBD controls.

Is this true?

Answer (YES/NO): YES